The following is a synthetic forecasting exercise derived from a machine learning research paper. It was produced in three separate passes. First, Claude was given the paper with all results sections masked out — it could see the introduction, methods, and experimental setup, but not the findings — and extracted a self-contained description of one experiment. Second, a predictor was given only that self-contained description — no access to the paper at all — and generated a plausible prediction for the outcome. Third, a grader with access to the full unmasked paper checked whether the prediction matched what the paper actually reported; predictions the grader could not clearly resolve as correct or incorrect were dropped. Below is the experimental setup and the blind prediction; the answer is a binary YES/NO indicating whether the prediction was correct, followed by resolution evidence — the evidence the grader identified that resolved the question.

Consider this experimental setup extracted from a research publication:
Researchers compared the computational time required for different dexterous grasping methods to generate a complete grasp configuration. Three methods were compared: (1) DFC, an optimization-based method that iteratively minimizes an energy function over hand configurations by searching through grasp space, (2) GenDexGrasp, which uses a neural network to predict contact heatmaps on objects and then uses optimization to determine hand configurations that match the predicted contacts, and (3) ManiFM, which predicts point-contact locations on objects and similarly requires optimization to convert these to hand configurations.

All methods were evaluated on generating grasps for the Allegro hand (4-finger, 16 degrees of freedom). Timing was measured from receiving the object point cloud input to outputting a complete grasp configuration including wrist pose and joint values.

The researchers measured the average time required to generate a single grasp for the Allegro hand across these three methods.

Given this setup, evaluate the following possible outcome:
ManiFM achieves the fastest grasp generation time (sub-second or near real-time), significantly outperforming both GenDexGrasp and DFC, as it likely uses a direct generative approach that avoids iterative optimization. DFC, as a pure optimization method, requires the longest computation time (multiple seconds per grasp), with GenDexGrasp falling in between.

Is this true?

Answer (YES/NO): NO